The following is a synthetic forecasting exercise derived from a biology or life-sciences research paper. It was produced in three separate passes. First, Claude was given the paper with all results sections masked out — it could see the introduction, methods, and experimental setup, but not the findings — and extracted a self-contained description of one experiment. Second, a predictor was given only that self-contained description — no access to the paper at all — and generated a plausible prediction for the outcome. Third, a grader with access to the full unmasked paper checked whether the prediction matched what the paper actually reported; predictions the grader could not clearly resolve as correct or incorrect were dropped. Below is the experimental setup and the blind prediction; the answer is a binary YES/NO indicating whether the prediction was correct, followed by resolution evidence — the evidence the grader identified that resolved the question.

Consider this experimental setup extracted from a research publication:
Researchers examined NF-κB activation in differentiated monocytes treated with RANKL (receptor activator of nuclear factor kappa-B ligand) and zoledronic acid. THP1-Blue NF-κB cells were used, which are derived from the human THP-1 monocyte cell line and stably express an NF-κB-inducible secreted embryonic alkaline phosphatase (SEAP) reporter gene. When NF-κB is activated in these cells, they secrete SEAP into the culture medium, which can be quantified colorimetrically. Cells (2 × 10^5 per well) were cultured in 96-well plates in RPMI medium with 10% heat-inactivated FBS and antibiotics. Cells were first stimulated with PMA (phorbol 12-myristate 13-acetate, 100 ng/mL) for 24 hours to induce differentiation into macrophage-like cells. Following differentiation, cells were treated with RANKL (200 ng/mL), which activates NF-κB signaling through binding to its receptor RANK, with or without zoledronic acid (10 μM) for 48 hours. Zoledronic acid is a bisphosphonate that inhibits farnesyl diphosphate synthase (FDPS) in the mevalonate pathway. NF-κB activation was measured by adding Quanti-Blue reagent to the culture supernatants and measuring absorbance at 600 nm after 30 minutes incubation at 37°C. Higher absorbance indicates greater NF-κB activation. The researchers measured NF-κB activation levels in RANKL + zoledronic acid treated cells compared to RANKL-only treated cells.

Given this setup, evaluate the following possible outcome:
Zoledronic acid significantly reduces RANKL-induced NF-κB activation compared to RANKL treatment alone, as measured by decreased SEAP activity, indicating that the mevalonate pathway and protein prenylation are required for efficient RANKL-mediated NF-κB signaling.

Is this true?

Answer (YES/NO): YES